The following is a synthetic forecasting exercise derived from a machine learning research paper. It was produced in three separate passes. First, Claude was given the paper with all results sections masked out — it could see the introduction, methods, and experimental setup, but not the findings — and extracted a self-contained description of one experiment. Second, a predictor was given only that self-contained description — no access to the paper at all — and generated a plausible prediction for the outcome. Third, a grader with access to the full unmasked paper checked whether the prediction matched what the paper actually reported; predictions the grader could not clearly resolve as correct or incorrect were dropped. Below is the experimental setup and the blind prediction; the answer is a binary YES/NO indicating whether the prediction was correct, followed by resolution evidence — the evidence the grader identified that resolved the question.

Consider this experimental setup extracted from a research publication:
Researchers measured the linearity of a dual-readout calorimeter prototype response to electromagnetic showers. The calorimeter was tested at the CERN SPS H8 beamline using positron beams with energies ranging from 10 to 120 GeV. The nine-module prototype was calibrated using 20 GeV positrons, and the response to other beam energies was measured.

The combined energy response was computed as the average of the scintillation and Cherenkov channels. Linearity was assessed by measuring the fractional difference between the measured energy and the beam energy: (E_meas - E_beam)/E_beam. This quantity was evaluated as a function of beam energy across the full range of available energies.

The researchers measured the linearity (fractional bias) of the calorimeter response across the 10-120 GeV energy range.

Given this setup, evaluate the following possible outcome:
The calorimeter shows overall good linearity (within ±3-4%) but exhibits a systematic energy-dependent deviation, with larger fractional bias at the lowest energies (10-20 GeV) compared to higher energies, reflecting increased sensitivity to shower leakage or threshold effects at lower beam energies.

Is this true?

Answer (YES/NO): NO